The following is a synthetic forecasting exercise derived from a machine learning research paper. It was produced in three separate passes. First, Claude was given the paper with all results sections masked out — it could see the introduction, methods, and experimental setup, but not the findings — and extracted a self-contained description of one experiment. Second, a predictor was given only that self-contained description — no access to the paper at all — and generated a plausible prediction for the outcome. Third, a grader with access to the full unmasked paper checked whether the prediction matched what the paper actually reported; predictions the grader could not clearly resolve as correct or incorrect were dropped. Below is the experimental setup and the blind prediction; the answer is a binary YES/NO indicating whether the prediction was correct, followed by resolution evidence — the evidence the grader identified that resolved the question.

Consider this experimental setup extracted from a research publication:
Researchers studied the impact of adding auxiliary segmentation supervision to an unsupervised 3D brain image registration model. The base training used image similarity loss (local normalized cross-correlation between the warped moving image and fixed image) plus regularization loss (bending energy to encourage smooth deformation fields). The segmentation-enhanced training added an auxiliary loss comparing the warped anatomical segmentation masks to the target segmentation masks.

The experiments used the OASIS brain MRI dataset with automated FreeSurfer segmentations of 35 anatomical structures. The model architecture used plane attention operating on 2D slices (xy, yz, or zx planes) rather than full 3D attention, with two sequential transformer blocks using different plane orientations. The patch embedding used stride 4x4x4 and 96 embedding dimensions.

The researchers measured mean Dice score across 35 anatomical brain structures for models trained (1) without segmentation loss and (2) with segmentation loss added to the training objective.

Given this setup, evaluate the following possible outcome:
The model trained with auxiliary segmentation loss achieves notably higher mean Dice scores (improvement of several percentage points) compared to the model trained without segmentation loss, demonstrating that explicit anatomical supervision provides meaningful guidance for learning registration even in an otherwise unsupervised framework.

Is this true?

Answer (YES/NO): YES